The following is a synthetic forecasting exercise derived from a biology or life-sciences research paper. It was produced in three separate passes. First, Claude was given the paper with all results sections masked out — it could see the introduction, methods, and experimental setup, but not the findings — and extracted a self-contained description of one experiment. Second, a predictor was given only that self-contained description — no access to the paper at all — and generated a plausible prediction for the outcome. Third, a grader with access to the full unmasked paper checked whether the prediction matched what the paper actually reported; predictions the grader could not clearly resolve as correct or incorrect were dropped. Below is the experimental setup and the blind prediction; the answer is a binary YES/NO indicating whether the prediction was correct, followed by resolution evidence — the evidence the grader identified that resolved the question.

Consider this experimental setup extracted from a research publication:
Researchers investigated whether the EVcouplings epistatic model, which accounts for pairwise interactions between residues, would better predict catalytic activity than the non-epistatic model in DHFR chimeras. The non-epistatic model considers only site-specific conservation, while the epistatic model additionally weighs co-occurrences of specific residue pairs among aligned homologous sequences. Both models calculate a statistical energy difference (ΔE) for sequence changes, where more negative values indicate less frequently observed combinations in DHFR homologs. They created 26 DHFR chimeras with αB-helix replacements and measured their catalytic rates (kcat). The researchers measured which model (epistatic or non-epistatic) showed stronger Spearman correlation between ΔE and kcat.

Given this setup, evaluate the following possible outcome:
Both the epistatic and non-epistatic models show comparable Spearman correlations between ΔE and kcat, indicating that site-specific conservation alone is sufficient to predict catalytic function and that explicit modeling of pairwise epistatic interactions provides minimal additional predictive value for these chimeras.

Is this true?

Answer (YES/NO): YES